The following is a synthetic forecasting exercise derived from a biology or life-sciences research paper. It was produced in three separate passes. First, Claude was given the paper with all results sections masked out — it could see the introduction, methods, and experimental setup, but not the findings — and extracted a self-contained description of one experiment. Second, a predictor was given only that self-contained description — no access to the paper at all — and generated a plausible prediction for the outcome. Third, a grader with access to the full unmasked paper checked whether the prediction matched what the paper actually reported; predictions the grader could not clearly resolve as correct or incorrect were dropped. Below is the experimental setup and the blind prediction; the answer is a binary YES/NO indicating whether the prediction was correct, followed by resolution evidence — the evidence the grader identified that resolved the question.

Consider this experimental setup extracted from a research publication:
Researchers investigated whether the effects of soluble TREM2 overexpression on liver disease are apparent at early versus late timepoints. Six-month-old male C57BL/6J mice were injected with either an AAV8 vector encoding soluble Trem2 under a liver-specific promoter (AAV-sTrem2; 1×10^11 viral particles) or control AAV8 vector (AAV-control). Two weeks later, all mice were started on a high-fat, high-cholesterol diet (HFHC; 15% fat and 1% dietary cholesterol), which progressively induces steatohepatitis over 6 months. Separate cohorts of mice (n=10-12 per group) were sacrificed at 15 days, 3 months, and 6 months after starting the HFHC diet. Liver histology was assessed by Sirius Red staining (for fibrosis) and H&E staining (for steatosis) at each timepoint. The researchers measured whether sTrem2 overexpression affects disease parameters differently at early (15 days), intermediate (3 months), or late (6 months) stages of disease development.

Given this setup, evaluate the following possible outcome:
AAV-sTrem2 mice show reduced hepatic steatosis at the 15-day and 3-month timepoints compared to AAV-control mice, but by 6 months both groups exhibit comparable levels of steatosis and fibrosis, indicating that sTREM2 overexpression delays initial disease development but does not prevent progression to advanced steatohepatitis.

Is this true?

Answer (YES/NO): NO